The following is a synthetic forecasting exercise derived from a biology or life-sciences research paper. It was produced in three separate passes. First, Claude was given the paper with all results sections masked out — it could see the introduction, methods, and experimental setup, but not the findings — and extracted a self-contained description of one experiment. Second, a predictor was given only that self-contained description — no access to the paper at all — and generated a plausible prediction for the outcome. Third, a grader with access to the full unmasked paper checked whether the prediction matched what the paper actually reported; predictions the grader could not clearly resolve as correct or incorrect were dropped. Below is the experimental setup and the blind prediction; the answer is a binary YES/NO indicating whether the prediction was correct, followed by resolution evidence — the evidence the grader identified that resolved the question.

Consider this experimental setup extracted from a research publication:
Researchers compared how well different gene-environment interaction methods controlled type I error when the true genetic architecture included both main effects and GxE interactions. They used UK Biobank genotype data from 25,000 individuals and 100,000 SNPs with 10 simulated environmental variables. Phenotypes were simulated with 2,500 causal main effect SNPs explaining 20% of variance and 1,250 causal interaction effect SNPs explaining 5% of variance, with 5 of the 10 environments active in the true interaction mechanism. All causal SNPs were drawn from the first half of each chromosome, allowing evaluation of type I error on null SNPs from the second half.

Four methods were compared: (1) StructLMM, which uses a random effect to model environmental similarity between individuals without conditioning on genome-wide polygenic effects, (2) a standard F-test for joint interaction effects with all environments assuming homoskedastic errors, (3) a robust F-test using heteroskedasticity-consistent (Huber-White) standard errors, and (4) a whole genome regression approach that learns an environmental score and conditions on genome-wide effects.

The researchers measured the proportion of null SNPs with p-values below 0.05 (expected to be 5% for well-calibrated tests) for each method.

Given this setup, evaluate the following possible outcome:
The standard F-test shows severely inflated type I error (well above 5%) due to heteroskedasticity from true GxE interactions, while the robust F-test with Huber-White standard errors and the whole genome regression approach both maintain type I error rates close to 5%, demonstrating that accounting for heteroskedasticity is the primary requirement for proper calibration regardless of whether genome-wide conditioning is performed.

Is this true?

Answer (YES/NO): NO